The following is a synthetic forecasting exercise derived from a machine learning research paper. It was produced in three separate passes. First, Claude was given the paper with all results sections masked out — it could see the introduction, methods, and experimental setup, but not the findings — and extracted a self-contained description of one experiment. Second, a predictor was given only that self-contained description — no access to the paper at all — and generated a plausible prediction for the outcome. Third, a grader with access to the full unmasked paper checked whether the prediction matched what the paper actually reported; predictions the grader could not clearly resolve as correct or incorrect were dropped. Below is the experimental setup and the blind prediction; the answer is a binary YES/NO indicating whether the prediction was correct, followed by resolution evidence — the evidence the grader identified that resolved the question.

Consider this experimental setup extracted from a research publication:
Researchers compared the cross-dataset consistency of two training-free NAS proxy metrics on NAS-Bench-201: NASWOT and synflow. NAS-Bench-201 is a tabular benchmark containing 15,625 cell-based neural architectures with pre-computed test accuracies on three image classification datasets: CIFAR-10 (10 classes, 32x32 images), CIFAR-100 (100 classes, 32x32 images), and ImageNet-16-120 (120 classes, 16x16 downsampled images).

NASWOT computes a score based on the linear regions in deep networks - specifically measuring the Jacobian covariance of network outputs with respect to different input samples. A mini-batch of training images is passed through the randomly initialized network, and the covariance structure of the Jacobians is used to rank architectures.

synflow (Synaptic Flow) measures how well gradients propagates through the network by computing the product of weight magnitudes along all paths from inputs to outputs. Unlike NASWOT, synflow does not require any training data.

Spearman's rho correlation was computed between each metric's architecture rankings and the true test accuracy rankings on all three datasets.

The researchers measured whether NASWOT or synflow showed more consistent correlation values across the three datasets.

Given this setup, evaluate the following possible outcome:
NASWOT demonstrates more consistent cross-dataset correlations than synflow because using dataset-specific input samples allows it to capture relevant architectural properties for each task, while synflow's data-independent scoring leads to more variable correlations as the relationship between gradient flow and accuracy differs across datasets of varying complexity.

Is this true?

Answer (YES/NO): NO